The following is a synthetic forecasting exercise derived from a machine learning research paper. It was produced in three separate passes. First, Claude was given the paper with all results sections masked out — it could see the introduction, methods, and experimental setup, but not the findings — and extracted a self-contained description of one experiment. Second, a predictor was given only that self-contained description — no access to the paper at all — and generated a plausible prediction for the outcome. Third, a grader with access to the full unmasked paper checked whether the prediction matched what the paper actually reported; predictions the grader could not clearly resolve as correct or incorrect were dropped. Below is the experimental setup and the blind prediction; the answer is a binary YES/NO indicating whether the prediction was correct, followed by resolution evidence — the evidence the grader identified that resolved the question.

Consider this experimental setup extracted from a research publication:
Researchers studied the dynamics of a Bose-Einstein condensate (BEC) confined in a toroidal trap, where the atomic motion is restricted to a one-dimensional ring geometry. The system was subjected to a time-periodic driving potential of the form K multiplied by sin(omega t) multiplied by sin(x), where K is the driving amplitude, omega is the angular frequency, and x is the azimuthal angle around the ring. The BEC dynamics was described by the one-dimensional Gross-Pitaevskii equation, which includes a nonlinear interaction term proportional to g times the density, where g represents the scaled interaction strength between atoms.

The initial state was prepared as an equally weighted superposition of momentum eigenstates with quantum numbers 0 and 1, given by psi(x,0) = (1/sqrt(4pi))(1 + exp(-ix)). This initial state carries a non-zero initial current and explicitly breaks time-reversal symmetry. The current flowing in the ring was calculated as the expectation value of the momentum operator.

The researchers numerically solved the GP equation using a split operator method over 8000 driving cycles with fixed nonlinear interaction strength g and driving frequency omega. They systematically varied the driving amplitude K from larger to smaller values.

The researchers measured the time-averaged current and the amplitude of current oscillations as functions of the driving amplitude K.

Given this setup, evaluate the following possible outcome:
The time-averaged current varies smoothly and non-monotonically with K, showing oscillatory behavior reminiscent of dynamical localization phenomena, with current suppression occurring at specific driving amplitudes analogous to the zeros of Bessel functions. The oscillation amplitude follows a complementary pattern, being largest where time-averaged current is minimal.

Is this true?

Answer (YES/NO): NO